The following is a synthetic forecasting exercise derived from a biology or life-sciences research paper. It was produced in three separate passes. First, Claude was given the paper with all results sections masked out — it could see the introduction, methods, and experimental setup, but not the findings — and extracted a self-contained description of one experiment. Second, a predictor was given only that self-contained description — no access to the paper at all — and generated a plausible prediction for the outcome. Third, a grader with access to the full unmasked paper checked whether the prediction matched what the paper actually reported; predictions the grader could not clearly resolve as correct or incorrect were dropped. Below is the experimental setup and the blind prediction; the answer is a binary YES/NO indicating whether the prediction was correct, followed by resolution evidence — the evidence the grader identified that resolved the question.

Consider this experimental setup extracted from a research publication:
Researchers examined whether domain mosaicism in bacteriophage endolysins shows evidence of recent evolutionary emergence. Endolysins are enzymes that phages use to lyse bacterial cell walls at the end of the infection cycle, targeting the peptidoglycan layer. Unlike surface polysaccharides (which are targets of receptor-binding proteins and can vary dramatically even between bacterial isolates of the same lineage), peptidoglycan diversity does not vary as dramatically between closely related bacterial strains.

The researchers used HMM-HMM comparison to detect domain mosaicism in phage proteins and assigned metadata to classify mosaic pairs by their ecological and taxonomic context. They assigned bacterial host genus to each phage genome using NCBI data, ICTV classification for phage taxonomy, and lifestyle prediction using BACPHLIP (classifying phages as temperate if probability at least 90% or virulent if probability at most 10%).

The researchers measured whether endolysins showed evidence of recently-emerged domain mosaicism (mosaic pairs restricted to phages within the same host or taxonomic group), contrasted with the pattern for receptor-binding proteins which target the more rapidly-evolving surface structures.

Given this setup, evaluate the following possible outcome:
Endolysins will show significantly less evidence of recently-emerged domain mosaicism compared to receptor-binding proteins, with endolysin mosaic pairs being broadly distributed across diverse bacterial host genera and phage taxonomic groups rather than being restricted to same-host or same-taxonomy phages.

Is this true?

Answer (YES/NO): NO